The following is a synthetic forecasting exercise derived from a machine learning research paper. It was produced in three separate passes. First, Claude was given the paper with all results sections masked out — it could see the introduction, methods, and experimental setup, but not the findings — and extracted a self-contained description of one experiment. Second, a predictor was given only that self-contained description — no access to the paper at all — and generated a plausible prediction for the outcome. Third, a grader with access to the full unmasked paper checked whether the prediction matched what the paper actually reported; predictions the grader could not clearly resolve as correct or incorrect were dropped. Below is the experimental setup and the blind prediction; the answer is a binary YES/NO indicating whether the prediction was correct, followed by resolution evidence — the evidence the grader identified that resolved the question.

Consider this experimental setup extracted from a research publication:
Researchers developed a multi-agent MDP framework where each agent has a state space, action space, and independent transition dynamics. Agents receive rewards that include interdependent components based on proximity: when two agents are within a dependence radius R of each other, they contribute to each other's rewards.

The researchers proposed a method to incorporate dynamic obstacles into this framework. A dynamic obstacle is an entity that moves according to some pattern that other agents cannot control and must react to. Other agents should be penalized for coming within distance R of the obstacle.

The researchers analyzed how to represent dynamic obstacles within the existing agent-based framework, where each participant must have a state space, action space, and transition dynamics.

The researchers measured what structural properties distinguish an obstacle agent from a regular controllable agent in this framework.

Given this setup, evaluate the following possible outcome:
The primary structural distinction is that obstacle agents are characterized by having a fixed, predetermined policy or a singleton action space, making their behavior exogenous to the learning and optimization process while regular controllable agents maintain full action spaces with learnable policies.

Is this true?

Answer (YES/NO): YES